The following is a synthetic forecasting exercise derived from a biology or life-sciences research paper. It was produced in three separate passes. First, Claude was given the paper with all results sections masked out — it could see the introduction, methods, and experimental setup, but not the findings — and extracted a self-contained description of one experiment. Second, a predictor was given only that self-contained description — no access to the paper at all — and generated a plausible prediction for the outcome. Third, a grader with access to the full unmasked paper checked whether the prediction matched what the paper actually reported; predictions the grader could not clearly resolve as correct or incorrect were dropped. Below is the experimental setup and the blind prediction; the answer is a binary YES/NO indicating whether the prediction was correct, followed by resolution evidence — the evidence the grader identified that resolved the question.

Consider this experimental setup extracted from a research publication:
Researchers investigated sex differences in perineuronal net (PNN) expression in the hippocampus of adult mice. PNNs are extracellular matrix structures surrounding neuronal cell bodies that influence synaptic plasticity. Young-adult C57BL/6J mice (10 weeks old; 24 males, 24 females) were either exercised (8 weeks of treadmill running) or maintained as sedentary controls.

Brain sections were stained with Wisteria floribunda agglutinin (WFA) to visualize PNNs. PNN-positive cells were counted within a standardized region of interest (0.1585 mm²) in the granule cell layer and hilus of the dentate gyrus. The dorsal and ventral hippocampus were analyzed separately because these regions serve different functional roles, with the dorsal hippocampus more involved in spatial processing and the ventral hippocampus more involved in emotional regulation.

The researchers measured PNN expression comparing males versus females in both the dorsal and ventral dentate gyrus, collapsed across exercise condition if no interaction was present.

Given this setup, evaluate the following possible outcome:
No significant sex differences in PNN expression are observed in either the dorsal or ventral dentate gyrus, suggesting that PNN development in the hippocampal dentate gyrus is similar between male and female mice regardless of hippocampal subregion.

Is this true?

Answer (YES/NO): YES